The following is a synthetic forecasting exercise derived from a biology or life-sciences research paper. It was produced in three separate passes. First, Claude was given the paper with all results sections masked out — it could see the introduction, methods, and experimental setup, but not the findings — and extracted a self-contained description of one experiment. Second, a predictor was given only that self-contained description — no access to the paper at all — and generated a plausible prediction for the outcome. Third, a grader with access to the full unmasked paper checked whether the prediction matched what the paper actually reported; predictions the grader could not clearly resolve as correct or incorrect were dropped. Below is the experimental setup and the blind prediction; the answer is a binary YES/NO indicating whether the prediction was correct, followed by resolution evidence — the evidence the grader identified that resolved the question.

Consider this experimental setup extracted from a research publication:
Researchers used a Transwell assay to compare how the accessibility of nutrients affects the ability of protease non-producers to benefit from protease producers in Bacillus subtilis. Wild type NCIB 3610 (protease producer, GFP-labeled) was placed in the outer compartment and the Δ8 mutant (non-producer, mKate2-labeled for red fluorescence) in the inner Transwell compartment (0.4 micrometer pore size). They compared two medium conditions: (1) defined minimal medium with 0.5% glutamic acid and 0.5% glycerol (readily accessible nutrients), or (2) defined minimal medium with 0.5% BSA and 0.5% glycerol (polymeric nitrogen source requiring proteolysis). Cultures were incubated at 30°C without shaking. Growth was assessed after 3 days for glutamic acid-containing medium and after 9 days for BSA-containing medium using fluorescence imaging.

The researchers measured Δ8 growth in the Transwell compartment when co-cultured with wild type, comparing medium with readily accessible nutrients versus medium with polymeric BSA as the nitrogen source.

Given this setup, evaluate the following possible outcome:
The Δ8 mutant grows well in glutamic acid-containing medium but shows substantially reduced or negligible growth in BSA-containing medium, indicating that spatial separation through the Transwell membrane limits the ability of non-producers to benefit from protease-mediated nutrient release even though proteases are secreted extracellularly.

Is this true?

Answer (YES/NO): NO